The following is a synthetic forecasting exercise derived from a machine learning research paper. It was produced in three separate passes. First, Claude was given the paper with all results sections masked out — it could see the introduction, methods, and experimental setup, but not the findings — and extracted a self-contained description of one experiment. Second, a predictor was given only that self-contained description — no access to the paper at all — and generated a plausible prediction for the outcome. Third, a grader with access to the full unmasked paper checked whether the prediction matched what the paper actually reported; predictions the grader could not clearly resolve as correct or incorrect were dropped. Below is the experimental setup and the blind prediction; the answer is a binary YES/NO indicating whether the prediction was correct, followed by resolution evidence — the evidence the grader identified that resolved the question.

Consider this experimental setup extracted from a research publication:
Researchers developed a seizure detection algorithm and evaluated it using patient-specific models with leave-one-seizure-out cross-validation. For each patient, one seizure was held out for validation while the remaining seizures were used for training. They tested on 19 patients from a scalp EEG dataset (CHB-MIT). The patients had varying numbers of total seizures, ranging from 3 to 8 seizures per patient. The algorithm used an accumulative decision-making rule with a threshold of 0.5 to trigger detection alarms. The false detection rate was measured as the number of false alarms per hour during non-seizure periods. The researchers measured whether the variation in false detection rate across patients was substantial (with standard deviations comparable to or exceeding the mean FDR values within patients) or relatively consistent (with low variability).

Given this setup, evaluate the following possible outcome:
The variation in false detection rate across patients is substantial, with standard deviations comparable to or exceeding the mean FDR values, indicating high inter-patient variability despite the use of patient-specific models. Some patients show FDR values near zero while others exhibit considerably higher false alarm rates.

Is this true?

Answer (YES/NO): YES